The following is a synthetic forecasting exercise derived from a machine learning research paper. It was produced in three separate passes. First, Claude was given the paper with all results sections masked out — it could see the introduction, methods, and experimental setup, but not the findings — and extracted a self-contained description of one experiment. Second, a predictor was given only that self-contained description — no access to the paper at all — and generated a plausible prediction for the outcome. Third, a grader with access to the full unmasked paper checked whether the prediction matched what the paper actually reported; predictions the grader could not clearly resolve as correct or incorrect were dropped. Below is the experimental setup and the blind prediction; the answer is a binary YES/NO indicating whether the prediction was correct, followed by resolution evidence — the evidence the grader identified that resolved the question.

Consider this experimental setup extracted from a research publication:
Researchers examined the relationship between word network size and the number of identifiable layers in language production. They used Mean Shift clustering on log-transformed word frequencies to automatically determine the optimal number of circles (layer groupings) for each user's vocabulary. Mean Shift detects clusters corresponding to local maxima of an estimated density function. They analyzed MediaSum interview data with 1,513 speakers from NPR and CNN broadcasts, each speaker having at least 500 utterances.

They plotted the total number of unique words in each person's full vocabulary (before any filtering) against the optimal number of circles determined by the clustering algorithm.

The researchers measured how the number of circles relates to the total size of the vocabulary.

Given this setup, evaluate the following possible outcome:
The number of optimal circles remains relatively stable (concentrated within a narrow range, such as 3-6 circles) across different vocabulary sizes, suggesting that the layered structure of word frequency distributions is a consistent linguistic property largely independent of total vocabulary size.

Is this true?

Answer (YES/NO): NO